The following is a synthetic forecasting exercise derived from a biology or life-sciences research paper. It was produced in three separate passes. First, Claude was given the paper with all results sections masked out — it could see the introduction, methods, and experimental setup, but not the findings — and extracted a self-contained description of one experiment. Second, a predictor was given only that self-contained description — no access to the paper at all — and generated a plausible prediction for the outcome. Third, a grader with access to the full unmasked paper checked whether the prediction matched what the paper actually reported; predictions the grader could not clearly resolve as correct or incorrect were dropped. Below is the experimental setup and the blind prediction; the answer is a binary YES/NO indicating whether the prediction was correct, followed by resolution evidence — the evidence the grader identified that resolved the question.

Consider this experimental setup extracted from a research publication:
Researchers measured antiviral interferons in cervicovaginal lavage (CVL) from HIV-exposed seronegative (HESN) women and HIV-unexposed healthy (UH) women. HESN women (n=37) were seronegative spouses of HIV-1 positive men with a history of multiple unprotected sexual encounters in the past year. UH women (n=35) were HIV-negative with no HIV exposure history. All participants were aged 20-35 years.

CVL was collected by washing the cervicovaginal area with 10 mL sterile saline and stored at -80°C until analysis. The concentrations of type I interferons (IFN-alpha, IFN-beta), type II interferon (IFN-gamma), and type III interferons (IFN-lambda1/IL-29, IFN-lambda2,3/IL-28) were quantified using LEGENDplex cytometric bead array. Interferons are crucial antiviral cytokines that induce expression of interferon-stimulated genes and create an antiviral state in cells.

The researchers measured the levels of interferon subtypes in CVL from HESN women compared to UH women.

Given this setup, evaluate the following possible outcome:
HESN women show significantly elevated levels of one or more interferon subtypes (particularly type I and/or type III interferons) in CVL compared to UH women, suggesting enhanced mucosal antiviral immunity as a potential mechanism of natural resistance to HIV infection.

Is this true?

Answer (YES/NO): YES